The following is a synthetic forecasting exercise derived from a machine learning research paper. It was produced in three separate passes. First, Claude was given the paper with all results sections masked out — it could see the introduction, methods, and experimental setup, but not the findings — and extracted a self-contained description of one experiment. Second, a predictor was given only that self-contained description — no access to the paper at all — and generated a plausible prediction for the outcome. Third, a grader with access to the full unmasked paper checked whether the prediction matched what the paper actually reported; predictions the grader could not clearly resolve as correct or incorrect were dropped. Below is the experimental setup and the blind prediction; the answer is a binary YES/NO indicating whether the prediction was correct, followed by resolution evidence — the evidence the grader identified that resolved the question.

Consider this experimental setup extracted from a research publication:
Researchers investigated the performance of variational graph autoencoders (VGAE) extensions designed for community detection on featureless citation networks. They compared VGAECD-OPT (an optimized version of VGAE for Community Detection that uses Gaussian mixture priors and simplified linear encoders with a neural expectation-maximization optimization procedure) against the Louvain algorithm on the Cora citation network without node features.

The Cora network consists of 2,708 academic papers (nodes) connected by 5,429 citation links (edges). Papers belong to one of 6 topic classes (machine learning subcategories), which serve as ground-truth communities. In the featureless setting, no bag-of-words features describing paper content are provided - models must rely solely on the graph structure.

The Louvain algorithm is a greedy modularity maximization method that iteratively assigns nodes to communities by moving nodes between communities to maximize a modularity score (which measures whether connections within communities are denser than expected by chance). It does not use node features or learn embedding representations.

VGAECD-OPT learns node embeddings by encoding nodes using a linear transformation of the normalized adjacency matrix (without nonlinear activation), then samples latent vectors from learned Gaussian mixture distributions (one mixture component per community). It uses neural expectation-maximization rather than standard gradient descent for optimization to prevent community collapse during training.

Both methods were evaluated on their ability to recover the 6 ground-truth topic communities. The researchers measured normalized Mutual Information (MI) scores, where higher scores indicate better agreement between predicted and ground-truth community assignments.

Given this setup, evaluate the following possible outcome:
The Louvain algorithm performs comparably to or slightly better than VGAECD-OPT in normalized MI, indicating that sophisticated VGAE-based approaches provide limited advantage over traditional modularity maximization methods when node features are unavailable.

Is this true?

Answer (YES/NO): NO